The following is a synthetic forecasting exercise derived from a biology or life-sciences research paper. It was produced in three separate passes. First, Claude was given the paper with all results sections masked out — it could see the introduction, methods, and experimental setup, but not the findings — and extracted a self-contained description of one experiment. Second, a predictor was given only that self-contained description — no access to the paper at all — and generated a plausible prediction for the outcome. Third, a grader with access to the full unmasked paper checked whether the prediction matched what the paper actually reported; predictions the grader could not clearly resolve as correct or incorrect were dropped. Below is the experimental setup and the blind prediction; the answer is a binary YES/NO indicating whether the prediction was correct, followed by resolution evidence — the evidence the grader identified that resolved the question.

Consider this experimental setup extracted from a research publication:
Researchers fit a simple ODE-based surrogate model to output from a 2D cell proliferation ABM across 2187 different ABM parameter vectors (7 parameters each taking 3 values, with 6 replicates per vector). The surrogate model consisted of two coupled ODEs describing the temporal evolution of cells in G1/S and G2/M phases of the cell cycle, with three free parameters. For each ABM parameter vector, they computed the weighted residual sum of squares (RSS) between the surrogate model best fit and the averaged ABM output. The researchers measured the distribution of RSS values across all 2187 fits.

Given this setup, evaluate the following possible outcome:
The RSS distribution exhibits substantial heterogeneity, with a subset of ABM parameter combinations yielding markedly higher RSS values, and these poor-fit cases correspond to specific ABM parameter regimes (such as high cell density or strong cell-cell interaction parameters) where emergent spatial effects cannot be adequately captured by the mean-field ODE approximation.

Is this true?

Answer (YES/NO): NO